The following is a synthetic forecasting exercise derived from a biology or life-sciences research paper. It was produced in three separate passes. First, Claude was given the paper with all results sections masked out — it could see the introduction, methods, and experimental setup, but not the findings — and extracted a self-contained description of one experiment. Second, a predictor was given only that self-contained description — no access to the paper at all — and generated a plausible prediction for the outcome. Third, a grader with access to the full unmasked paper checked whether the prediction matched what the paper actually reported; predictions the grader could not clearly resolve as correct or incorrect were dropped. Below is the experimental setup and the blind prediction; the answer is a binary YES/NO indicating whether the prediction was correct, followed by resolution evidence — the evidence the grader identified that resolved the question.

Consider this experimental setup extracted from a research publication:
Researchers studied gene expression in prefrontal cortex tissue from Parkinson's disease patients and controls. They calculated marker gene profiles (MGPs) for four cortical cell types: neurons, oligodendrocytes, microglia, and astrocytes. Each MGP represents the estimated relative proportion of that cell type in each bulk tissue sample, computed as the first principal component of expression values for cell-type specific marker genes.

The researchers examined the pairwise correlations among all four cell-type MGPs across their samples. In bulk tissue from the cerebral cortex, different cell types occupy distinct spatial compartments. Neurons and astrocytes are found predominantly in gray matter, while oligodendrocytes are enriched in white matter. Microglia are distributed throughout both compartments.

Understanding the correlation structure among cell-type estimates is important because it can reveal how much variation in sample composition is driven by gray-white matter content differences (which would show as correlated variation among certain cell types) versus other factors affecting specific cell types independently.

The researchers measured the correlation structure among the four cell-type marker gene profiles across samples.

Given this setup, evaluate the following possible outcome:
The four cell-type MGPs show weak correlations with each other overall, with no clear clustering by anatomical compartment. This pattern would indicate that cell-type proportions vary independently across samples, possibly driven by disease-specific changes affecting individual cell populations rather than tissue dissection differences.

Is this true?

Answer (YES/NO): NO